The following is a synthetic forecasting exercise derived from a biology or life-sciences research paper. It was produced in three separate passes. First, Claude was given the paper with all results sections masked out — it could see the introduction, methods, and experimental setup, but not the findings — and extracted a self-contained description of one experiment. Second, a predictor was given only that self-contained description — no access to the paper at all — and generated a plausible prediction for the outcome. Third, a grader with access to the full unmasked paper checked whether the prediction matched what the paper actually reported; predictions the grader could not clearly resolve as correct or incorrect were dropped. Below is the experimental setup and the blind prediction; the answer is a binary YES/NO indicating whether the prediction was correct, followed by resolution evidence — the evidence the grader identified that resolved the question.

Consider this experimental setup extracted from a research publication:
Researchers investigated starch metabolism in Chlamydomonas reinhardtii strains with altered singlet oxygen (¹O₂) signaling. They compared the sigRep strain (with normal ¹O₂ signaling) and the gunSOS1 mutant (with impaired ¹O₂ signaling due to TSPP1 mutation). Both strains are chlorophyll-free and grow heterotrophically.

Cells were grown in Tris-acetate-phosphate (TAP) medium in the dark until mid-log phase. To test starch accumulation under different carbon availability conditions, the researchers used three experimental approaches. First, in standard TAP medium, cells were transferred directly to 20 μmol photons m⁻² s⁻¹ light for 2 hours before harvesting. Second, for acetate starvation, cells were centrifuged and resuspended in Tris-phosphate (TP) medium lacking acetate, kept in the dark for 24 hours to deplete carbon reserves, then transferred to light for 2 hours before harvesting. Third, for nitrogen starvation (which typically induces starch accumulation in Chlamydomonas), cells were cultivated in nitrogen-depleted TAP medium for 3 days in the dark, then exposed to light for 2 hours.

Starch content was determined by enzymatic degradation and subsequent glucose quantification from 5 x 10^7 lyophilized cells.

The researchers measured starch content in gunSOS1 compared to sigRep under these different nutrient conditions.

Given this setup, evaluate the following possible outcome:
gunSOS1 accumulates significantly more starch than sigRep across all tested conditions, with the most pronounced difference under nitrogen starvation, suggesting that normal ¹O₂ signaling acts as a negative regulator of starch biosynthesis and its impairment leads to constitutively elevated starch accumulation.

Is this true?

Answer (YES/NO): NO